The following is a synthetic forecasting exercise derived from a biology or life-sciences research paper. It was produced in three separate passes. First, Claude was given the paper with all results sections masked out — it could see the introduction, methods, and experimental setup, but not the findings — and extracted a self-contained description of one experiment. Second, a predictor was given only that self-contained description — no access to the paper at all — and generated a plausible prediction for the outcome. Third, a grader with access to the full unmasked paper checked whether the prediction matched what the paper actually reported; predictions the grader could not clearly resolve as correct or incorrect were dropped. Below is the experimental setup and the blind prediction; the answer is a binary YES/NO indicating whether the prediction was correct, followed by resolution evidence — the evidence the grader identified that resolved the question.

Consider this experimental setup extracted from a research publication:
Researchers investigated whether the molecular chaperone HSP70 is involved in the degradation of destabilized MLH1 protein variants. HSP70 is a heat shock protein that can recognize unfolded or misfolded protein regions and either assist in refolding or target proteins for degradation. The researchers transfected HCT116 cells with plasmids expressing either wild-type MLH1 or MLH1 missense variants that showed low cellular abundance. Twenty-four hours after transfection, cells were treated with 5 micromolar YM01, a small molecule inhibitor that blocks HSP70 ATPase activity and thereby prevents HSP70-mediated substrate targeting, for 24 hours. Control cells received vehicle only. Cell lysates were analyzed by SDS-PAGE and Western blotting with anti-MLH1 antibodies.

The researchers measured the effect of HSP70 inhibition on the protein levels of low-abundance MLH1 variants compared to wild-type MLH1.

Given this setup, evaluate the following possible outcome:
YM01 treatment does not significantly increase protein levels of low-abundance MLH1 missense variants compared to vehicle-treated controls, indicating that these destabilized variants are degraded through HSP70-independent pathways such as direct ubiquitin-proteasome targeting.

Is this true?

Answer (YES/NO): NO